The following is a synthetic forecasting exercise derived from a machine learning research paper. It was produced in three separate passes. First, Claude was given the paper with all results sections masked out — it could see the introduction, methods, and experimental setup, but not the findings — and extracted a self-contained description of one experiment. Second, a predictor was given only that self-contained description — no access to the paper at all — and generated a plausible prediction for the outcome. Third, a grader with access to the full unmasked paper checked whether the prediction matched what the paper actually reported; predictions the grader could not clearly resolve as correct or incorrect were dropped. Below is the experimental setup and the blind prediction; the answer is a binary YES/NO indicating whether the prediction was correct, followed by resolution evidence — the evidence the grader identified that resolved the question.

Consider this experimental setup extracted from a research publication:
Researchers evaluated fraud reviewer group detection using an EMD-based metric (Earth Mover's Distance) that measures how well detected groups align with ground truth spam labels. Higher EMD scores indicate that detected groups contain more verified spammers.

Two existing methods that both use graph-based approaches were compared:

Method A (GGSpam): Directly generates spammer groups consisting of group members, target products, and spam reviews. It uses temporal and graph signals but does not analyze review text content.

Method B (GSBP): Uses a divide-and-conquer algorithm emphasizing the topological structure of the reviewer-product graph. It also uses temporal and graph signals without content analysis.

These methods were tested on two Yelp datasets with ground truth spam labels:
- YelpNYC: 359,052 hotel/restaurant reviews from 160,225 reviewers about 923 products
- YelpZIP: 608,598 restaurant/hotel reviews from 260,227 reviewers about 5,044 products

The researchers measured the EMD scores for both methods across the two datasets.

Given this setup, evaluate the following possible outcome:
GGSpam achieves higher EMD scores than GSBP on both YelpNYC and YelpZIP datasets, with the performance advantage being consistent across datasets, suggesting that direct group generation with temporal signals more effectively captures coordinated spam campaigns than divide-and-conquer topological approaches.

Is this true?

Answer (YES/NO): NO